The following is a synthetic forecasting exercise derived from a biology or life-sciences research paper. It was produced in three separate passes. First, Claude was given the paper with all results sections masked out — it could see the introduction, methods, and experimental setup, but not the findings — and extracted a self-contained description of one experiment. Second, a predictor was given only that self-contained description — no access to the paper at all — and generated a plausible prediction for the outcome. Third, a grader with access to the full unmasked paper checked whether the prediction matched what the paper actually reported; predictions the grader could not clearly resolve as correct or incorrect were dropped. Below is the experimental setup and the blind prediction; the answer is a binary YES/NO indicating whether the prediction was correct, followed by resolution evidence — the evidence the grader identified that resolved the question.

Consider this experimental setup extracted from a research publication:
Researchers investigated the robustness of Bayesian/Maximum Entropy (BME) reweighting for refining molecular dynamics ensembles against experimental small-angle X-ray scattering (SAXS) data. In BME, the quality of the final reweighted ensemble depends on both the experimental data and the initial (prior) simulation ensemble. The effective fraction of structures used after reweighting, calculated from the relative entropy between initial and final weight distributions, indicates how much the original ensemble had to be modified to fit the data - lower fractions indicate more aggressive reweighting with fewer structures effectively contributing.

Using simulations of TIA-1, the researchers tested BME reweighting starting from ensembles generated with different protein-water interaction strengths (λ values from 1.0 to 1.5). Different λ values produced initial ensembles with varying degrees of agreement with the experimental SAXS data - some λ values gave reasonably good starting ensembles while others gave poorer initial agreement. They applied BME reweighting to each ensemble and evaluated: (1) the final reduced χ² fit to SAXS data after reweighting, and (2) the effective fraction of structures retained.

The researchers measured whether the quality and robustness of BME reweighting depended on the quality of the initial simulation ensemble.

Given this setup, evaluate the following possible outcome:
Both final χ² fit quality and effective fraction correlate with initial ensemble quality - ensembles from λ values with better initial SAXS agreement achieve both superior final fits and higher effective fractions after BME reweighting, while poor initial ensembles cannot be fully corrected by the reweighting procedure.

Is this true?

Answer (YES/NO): NO